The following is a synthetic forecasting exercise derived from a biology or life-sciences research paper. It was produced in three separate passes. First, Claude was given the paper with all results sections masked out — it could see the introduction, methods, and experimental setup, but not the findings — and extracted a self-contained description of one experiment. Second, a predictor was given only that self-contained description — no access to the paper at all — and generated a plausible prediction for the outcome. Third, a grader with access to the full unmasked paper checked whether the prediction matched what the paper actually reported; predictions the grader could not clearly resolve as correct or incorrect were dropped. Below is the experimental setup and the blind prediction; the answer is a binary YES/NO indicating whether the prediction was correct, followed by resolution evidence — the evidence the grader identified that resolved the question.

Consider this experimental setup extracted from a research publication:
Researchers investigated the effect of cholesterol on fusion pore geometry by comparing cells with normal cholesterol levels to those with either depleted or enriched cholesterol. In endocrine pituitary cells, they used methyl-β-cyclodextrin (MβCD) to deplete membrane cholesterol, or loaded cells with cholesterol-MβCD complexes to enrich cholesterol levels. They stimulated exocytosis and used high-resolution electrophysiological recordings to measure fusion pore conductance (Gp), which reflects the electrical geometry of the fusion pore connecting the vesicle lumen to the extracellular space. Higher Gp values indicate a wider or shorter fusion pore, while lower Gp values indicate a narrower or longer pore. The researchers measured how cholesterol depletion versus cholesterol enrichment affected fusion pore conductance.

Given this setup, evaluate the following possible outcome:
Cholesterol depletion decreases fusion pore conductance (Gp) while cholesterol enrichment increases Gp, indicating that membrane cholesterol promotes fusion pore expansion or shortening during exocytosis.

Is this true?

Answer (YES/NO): NO